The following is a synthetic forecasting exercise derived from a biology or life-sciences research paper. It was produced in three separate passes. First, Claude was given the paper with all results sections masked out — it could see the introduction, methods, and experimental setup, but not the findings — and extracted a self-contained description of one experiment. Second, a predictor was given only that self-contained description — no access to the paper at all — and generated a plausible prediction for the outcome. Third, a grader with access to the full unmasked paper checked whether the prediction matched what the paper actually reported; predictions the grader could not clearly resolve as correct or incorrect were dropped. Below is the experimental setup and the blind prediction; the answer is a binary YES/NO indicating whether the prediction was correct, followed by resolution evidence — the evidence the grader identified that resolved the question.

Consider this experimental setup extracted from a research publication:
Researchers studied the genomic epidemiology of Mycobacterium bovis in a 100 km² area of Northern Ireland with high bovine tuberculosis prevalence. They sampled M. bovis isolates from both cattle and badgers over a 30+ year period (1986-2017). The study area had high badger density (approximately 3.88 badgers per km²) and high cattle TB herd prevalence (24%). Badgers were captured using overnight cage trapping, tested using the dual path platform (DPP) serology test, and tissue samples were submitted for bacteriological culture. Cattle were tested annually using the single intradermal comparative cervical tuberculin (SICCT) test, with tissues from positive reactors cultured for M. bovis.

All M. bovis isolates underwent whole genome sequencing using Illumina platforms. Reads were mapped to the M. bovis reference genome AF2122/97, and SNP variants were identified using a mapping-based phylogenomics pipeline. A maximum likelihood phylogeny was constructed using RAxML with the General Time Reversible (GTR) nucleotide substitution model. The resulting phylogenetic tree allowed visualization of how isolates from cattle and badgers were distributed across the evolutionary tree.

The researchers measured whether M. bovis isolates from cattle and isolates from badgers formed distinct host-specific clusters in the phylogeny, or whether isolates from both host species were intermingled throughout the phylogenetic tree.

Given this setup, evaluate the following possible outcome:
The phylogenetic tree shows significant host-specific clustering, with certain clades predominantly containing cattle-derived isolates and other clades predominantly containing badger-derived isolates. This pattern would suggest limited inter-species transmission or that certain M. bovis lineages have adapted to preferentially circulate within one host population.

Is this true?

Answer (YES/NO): NO